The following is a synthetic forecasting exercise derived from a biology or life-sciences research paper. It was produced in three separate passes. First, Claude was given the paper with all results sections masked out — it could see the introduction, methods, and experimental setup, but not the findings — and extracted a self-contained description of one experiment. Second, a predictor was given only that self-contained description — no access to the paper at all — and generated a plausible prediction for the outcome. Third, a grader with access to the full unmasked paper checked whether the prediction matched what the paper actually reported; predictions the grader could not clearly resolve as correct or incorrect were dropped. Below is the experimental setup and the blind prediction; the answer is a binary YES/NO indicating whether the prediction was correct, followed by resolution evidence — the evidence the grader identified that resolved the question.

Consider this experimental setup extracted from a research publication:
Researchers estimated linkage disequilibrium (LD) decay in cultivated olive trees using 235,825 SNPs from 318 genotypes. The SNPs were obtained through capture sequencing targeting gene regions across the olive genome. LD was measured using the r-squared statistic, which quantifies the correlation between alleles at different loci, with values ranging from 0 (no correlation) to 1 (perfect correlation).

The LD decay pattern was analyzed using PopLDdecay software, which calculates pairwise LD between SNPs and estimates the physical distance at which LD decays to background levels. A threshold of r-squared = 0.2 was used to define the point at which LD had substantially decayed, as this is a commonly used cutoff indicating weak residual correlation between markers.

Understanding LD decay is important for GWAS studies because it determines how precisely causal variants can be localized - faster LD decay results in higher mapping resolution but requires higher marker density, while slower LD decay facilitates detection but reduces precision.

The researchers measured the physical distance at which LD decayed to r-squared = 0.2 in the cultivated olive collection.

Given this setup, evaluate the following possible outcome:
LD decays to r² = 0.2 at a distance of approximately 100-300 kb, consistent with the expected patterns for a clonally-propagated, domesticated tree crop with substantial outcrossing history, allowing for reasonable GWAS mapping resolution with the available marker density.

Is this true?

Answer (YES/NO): NO